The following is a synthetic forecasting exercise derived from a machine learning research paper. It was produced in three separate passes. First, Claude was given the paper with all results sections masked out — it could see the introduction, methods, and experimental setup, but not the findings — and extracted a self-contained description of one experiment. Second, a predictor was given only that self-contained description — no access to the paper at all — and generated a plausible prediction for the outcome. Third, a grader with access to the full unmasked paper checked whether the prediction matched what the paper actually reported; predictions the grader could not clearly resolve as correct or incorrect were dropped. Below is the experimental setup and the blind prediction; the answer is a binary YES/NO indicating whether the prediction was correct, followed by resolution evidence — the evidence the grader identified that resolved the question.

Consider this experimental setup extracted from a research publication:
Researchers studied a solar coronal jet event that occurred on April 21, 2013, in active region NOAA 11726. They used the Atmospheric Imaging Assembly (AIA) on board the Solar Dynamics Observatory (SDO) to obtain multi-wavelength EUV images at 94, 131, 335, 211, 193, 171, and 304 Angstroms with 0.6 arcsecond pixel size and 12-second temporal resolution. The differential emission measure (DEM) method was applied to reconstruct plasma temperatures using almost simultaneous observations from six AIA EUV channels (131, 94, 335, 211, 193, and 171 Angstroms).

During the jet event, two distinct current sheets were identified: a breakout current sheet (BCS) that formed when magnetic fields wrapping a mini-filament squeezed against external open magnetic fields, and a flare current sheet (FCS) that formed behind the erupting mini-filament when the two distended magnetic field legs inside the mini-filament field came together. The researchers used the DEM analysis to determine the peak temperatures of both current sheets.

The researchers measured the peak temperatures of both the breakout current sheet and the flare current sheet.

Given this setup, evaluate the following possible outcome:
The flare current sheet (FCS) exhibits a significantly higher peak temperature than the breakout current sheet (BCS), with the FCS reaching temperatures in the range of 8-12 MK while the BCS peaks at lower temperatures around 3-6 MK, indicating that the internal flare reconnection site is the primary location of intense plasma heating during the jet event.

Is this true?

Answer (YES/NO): NO